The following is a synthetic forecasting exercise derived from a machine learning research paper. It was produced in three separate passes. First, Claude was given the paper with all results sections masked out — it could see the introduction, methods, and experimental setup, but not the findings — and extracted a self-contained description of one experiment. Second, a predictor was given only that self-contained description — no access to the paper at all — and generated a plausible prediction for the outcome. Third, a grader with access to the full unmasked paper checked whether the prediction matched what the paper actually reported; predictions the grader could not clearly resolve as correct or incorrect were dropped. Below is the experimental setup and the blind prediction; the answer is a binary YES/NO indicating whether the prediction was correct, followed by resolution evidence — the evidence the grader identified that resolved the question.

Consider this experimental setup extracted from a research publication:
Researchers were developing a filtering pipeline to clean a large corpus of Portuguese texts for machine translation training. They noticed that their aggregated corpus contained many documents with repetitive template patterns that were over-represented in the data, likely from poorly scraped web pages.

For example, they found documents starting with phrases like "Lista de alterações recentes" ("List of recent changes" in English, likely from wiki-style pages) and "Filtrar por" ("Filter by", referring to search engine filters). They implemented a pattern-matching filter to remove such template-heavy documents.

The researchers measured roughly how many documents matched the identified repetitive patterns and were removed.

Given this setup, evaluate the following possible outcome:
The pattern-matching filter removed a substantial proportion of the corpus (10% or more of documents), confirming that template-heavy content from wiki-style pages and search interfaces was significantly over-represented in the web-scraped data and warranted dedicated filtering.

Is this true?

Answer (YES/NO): NO